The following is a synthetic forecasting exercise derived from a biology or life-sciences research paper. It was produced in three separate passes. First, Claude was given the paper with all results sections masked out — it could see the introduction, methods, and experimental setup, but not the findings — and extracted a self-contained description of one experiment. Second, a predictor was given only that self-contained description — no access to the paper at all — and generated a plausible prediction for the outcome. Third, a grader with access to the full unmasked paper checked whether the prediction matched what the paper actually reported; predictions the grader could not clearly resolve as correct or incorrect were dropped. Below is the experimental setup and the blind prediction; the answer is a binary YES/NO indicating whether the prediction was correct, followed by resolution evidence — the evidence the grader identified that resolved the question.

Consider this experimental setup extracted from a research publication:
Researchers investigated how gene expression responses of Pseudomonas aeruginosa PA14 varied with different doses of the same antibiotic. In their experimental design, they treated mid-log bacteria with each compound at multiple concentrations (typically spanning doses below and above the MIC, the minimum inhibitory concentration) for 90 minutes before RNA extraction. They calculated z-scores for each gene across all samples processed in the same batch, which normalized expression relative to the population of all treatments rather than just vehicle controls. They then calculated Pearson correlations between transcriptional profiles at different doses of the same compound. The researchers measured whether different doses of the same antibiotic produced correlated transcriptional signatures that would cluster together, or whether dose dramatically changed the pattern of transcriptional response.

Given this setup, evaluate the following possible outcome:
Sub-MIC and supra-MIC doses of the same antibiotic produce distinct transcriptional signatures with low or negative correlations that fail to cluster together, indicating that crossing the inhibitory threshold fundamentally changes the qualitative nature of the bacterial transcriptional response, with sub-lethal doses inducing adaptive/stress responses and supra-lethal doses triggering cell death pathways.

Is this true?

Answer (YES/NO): NO